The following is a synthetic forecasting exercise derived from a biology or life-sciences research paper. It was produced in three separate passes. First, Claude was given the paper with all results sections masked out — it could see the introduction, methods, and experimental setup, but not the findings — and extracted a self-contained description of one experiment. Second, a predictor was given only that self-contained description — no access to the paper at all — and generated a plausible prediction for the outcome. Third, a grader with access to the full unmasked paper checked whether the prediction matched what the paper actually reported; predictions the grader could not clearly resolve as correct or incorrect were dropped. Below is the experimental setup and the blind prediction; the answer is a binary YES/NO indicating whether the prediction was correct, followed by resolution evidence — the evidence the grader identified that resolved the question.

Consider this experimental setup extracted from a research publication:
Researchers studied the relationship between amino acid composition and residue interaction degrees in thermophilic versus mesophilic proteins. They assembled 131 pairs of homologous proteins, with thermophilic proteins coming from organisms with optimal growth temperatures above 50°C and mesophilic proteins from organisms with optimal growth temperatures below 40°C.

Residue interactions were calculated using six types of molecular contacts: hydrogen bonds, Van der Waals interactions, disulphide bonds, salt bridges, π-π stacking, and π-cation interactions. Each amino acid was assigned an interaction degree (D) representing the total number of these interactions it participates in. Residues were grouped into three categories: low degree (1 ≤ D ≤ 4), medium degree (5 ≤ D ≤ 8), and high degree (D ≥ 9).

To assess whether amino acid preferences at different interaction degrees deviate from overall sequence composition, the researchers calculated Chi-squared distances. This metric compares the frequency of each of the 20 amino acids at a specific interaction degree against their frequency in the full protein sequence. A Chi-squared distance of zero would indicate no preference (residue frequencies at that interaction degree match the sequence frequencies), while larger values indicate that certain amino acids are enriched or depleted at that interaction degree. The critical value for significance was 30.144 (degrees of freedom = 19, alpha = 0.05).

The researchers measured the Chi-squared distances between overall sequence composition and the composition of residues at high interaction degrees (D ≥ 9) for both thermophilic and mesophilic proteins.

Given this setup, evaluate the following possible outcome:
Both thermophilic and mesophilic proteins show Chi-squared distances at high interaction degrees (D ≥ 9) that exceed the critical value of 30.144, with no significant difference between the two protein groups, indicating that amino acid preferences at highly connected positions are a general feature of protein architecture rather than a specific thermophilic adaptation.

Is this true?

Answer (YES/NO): NO